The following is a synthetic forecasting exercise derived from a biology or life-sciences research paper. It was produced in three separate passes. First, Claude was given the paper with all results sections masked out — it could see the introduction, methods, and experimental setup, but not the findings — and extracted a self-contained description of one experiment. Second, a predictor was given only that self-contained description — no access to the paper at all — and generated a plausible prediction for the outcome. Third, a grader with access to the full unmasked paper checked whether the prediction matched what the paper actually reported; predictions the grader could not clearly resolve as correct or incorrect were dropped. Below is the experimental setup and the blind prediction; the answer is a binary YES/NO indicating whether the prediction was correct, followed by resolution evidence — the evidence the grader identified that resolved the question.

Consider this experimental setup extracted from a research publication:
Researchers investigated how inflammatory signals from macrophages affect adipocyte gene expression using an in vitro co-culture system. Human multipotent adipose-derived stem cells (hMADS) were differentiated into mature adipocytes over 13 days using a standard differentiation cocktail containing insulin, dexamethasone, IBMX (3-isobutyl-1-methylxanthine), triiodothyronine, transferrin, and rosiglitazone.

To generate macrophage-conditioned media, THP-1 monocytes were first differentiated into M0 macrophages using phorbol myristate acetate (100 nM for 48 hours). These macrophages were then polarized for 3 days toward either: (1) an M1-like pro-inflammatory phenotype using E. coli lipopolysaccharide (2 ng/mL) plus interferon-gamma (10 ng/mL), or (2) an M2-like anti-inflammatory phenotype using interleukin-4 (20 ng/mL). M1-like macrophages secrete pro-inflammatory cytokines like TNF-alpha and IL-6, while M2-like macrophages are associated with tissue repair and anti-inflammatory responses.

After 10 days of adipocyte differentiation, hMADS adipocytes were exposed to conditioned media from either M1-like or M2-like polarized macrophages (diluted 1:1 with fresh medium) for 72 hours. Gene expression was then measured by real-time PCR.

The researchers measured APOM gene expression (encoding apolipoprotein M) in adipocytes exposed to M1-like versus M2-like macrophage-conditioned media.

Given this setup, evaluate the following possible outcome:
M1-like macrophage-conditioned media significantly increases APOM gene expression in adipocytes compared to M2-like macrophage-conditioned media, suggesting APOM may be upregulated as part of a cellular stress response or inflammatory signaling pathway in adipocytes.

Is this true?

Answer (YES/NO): NO